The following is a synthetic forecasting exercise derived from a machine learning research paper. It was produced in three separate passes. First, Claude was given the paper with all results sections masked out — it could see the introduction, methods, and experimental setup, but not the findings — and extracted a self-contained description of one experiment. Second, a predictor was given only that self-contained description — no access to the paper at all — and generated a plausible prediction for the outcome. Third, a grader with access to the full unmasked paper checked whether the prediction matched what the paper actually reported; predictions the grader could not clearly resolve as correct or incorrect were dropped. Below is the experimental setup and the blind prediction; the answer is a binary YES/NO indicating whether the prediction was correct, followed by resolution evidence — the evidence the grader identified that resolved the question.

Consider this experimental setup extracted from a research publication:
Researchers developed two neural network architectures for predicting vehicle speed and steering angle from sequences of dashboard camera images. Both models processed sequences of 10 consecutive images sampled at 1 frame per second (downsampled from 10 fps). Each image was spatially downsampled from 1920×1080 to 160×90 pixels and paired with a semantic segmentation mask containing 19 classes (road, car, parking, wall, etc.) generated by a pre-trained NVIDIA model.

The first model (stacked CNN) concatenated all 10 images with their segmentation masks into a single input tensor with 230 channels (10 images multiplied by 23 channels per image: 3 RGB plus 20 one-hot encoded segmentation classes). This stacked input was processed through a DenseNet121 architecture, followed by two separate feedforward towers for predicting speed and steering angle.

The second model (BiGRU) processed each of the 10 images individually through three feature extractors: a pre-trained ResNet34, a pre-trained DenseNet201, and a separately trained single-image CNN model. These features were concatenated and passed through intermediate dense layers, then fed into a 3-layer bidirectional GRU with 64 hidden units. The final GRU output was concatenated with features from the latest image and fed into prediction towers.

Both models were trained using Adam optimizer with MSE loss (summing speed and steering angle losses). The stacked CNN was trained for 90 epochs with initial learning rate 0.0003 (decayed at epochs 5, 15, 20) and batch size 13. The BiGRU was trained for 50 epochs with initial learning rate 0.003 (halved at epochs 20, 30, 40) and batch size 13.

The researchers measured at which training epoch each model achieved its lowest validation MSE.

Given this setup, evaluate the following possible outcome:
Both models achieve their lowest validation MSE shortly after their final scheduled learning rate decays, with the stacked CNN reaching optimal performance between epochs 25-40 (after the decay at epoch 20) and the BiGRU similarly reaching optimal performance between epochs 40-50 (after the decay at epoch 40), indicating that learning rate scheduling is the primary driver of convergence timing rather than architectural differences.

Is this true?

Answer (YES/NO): NO